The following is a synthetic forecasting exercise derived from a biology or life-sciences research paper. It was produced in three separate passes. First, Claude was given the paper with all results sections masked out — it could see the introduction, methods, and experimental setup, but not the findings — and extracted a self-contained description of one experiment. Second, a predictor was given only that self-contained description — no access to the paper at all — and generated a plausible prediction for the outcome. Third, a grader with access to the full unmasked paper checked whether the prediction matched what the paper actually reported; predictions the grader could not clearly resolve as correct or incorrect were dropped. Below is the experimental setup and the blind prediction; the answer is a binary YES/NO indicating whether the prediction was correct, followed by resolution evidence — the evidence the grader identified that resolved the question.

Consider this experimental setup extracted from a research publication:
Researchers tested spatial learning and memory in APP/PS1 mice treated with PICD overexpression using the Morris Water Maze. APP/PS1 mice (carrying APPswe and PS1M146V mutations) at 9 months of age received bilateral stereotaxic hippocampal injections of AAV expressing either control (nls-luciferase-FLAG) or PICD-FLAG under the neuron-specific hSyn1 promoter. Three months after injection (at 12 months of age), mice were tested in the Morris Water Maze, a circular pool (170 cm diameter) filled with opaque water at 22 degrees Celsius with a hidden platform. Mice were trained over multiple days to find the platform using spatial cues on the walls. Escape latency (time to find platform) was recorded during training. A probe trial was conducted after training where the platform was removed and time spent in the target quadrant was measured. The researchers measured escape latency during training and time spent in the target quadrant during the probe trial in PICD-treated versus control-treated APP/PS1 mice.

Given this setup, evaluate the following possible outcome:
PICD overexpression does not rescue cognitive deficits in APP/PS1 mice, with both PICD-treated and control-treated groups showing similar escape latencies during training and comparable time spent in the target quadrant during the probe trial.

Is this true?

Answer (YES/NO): NO